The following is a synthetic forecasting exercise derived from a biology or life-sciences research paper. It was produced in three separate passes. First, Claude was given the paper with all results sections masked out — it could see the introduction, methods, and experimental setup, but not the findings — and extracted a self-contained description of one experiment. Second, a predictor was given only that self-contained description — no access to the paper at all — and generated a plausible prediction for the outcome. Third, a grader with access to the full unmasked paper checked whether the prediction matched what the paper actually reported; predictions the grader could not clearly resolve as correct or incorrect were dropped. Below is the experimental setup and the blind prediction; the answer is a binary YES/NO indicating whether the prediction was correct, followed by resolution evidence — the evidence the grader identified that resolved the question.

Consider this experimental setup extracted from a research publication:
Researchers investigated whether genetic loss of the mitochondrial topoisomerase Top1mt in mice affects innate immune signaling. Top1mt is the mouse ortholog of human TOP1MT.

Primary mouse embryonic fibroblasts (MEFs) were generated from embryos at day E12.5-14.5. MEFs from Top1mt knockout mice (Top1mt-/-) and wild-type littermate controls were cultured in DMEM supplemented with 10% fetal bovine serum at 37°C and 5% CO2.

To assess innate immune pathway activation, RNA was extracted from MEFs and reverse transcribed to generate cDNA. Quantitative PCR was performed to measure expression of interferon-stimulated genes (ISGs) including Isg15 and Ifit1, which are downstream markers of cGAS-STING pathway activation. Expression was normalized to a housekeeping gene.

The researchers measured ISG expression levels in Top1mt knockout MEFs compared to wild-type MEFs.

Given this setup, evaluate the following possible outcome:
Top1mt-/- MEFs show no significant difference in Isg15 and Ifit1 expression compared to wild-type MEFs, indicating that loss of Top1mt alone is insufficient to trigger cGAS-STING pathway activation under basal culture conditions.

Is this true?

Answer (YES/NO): NO